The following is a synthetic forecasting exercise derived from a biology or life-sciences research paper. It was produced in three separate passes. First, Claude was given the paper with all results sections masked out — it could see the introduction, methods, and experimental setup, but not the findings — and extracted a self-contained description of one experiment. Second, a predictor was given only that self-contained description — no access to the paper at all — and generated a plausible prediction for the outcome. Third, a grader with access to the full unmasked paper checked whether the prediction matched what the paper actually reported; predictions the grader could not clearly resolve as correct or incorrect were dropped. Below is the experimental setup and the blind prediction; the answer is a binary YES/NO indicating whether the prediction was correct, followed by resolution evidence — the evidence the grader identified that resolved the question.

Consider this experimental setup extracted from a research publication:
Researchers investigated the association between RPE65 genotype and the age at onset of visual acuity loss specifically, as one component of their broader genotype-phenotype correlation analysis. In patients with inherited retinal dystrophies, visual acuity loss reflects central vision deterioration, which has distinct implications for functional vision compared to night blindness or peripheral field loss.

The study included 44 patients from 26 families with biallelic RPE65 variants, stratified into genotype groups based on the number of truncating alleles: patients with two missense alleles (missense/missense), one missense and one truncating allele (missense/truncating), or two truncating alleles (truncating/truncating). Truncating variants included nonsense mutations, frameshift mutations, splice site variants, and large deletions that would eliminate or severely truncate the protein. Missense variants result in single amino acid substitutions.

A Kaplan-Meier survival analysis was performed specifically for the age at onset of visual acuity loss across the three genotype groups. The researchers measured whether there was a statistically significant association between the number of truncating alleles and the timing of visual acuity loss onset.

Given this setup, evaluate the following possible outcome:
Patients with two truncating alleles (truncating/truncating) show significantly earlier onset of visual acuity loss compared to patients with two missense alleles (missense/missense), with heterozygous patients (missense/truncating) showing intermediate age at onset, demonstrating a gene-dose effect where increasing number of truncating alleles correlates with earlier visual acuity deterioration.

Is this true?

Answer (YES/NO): NO